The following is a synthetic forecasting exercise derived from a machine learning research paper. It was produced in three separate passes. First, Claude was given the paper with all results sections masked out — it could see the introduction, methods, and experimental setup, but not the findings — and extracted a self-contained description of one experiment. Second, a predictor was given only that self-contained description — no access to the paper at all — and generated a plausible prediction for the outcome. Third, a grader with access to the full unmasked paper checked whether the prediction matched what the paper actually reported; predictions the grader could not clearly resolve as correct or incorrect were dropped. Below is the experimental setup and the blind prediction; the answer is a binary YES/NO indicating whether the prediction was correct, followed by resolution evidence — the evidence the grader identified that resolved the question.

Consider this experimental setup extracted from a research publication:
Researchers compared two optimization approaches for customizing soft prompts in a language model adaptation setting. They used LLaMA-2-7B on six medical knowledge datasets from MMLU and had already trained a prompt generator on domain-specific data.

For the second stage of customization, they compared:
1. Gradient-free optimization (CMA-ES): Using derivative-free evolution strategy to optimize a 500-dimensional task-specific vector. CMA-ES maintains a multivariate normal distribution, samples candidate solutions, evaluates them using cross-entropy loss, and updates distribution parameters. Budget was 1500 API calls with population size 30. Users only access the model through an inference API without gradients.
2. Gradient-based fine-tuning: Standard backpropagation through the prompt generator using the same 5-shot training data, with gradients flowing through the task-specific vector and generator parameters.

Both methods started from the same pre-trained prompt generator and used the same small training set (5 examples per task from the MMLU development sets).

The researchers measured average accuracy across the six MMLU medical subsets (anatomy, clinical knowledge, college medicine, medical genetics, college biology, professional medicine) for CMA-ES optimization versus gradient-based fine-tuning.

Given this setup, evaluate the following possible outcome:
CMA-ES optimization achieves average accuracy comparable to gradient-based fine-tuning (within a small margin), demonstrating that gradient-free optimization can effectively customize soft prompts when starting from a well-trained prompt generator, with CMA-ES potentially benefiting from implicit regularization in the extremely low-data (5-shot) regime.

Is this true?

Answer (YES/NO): NO